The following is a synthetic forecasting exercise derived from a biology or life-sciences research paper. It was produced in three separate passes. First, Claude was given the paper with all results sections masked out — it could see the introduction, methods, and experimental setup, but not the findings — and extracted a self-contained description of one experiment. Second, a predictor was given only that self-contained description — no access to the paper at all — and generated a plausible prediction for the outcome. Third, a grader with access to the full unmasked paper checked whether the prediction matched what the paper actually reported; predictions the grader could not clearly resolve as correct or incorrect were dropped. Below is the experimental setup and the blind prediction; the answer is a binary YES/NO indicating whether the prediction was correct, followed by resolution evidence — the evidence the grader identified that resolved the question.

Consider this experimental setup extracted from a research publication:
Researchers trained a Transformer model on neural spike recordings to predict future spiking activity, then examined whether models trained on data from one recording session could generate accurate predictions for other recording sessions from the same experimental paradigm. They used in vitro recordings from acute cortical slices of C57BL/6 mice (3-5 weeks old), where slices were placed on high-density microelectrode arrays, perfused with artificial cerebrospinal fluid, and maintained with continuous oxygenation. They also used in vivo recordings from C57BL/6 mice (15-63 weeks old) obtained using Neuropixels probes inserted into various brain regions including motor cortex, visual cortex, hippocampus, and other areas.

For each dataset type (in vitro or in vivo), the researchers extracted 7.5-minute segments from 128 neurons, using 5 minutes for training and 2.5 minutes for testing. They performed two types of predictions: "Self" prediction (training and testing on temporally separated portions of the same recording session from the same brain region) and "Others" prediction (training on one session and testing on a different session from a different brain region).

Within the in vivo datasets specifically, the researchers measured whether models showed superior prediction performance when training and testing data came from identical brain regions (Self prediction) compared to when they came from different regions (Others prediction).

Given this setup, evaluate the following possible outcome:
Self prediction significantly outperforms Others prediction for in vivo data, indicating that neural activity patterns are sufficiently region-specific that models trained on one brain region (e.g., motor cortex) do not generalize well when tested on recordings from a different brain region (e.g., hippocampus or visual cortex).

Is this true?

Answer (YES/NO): NO